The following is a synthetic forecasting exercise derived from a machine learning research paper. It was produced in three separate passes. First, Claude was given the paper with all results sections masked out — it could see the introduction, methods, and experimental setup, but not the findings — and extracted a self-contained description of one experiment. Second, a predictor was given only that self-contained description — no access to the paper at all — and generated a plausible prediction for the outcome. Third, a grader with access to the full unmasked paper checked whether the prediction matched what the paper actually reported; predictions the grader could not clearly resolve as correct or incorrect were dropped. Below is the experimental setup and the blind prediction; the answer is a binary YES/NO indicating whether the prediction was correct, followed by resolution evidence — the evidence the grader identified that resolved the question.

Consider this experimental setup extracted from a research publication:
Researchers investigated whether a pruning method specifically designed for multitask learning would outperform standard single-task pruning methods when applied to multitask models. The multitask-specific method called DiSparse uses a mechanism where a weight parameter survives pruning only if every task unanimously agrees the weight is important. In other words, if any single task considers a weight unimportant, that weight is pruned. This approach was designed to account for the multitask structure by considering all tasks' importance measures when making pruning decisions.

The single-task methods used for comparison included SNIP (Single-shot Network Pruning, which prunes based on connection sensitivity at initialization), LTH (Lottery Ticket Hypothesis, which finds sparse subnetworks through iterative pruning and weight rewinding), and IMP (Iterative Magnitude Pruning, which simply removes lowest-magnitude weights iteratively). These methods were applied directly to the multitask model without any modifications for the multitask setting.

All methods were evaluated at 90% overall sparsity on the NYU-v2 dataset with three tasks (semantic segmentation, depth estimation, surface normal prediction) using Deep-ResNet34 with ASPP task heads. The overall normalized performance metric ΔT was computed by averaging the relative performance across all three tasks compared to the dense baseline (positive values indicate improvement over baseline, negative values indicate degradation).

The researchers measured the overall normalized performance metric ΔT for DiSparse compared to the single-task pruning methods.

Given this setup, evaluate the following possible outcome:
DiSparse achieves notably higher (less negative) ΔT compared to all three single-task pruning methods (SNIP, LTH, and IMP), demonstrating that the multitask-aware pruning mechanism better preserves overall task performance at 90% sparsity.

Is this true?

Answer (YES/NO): NO